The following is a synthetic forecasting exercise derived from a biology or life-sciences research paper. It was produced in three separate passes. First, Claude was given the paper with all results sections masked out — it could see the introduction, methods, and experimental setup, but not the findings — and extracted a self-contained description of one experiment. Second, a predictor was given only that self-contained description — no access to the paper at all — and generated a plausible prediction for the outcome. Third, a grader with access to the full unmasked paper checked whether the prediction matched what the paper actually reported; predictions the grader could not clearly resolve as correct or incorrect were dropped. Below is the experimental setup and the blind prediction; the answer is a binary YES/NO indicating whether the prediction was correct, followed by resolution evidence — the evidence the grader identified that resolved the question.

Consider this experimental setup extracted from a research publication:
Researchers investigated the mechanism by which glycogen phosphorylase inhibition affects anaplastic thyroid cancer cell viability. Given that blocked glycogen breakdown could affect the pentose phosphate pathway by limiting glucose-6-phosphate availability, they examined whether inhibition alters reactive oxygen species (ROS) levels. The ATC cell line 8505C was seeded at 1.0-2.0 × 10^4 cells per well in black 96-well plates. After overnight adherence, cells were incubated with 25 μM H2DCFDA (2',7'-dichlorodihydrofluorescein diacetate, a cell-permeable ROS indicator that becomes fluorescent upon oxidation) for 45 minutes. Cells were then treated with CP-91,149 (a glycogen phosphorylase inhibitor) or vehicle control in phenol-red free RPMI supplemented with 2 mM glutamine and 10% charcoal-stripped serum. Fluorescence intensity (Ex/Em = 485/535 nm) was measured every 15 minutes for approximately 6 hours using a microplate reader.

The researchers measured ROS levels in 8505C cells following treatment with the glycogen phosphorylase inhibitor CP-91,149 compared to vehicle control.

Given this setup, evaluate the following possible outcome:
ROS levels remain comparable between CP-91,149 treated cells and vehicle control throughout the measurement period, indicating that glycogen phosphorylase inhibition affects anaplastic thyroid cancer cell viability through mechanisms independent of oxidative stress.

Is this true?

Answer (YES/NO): NO